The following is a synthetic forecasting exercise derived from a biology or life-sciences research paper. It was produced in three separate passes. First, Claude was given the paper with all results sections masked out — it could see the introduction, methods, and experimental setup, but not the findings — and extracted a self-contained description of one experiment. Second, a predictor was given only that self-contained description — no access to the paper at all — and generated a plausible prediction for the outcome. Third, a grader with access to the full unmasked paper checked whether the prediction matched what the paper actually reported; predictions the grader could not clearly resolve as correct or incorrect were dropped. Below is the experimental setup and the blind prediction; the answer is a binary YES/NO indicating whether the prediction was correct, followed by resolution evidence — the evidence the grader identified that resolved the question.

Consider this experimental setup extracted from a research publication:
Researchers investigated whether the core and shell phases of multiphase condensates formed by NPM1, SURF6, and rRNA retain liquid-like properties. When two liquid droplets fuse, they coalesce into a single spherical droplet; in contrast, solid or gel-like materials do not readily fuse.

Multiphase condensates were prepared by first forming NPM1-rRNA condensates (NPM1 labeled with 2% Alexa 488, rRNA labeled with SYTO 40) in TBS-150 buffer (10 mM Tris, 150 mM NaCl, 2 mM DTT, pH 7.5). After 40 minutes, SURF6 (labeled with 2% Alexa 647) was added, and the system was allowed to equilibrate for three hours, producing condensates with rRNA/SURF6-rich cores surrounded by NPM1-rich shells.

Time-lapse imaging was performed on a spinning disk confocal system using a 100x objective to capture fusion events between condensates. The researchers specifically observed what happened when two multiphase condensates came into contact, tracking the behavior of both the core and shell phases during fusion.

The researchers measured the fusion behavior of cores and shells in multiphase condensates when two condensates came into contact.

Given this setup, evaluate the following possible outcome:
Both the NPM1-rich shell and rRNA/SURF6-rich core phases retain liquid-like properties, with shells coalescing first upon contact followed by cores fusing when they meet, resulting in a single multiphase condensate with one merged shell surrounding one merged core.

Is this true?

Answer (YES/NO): YES